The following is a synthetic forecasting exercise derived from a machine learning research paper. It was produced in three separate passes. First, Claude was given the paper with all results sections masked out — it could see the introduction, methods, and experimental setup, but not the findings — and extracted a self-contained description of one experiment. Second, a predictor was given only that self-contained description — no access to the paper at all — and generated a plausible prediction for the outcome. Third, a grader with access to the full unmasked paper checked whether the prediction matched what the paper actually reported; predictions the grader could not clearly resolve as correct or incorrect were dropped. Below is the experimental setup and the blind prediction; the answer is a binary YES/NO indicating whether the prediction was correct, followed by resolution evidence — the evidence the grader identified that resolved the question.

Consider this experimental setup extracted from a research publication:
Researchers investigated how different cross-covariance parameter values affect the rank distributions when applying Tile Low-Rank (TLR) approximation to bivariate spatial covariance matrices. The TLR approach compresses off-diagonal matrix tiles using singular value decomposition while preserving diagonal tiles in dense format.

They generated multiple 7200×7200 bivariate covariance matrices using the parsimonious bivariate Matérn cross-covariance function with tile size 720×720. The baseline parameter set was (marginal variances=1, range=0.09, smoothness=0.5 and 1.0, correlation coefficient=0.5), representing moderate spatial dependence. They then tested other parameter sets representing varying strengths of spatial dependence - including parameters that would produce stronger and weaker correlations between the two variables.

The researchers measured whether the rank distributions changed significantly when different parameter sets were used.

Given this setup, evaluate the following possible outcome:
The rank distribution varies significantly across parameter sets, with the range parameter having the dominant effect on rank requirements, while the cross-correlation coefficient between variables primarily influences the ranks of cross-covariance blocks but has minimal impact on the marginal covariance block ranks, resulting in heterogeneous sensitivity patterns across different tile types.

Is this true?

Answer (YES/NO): NO